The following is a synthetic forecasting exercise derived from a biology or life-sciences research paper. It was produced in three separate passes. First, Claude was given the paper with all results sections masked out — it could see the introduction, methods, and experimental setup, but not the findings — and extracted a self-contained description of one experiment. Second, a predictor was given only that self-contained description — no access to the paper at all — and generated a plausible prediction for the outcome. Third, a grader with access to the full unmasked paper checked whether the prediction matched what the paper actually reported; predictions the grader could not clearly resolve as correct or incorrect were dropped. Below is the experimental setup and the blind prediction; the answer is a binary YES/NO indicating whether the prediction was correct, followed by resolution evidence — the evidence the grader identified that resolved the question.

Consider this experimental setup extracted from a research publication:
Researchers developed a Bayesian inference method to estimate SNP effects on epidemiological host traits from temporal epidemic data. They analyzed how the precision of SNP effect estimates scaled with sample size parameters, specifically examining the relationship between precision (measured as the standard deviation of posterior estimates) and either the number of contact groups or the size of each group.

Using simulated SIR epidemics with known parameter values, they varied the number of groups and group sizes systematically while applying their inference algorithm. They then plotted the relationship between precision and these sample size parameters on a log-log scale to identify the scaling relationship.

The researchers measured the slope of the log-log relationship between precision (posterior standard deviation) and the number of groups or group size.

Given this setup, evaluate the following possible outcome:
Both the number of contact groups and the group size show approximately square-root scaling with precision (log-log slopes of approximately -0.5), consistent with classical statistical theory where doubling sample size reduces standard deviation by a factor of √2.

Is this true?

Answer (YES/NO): NO